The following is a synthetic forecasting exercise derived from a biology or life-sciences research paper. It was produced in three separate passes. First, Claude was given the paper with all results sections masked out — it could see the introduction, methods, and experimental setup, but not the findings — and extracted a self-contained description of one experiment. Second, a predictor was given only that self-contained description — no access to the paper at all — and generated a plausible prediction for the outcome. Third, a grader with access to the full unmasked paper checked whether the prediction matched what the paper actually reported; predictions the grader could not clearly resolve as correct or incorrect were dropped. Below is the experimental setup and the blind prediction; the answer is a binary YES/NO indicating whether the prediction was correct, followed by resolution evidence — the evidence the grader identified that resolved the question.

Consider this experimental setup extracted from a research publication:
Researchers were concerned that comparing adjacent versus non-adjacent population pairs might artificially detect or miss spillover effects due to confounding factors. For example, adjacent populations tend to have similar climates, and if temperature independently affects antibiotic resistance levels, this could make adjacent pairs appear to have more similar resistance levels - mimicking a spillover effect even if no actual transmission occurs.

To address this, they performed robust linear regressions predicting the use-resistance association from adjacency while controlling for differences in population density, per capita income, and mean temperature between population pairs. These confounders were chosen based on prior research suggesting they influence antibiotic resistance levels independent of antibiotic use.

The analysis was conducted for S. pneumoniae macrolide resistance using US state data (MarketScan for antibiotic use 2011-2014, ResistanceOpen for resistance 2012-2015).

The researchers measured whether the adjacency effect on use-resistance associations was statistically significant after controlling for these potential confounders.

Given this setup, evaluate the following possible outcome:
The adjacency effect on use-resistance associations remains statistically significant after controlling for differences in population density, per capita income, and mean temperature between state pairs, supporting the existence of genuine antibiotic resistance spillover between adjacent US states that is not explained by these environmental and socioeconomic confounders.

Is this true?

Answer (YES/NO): YES